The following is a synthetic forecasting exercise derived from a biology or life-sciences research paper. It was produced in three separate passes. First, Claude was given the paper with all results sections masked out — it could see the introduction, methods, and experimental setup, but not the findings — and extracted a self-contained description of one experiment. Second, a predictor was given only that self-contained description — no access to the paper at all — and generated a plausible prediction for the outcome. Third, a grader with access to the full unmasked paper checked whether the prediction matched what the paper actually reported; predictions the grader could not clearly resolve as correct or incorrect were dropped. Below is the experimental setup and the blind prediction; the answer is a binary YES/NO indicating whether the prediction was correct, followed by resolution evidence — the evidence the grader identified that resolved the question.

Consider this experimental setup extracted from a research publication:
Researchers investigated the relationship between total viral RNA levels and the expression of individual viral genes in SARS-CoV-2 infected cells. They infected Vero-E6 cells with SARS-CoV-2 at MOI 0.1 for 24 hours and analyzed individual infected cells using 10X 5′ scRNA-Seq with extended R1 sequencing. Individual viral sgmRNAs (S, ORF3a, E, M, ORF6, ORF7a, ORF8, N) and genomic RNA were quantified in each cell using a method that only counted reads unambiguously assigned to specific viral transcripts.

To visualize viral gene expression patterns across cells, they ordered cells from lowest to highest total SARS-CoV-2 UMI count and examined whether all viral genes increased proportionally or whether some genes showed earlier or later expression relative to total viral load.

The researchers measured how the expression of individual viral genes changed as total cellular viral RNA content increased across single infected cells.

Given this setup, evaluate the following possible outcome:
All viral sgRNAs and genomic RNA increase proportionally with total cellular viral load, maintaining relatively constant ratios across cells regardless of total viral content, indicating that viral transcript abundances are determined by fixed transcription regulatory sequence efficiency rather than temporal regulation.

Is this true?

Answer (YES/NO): YES